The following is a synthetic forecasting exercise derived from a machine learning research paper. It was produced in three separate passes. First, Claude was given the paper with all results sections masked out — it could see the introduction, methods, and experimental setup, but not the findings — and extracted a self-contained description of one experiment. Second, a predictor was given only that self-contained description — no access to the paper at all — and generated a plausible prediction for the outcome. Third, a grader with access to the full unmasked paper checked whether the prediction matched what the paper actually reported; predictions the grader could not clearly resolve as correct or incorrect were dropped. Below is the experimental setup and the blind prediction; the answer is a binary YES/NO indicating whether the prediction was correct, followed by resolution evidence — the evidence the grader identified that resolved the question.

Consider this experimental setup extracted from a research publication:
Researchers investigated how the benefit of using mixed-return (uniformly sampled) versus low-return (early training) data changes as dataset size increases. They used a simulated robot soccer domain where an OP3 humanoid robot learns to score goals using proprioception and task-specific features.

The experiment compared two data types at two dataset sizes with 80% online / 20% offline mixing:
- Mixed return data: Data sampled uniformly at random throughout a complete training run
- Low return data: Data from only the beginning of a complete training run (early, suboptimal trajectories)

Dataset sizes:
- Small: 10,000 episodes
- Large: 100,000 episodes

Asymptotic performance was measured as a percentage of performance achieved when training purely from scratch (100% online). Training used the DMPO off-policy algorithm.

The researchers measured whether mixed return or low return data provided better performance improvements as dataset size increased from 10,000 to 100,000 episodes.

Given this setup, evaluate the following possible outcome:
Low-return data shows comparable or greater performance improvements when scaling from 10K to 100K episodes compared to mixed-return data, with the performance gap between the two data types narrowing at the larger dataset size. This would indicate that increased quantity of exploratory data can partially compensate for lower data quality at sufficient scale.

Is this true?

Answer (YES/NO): NO